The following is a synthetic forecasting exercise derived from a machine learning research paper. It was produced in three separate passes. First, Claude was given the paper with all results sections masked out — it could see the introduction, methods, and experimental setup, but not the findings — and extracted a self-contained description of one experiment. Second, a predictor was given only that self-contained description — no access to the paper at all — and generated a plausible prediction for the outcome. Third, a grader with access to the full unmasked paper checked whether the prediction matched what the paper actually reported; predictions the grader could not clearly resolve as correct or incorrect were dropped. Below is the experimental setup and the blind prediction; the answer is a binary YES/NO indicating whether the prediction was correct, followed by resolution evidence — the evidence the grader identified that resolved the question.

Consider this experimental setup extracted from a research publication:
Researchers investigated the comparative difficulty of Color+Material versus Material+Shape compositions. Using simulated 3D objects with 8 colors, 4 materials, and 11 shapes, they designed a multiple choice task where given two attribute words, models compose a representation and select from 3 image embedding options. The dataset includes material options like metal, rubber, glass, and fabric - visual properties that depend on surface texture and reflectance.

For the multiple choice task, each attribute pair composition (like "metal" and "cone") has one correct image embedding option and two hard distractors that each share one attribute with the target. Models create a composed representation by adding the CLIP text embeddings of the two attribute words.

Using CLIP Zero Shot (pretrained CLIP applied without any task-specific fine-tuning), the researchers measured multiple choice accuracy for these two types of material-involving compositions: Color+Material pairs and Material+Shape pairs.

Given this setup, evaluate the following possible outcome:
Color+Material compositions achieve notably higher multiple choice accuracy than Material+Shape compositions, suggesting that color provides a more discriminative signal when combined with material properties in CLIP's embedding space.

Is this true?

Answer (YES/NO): NO